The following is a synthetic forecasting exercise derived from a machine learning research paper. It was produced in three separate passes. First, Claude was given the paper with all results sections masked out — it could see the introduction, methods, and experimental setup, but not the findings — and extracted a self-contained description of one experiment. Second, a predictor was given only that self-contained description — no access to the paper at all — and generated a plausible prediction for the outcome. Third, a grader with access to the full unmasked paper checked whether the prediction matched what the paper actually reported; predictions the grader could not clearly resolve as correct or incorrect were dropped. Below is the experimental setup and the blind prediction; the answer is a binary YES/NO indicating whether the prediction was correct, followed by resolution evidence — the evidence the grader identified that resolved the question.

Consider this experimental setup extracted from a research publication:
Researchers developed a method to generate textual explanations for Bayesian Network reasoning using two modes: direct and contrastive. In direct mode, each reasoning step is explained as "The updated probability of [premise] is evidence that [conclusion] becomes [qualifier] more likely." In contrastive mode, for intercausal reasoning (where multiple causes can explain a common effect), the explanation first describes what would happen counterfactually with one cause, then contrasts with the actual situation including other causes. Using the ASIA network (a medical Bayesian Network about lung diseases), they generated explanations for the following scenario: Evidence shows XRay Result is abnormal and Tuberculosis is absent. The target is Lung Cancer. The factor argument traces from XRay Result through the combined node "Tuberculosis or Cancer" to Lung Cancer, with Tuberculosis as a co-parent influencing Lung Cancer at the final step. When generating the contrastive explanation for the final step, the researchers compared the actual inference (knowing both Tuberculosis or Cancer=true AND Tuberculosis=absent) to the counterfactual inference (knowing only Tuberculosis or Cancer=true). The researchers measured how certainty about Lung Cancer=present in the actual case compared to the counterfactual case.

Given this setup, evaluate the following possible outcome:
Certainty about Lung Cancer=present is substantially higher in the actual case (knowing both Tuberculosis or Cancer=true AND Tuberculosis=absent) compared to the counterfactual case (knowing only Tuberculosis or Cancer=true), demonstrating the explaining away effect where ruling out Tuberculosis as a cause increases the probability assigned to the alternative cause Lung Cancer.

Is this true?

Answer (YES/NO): YES